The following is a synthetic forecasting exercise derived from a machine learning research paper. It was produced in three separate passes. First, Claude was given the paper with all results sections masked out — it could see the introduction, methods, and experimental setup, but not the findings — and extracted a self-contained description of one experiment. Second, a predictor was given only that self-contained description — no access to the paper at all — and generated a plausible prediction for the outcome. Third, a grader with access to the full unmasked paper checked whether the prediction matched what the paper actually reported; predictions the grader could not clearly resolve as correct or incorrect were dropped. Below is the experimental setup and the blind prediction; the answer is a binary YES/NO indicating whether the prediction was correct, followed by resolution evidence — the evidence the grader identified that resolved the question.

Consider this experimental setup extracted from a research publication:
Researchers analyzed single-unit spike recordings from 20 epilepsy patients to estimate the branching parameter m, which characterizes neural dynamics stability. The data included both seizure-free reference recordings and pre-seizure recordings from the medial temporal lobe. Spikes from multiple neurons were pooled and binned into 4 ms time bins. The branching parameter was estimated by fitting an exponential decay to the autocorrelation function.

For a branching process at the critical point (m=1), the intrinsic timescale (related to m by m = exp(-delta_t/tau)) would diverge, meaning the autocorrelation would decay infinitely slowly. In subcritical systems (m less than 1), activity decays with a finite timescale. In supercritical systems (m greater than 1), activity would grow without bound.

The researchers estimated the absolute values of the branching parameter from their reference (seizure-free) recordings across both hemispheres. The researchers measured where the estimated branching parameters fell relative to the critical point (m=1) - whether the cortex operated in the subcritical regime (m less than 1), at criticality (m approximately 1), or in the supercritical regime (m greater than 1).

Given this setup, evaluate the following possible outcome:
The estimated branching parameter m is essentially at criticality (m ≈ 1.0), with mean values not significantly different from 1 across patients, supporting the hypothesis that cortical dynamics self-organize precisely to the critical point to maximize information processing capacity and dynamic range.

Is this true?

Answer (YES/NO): NO